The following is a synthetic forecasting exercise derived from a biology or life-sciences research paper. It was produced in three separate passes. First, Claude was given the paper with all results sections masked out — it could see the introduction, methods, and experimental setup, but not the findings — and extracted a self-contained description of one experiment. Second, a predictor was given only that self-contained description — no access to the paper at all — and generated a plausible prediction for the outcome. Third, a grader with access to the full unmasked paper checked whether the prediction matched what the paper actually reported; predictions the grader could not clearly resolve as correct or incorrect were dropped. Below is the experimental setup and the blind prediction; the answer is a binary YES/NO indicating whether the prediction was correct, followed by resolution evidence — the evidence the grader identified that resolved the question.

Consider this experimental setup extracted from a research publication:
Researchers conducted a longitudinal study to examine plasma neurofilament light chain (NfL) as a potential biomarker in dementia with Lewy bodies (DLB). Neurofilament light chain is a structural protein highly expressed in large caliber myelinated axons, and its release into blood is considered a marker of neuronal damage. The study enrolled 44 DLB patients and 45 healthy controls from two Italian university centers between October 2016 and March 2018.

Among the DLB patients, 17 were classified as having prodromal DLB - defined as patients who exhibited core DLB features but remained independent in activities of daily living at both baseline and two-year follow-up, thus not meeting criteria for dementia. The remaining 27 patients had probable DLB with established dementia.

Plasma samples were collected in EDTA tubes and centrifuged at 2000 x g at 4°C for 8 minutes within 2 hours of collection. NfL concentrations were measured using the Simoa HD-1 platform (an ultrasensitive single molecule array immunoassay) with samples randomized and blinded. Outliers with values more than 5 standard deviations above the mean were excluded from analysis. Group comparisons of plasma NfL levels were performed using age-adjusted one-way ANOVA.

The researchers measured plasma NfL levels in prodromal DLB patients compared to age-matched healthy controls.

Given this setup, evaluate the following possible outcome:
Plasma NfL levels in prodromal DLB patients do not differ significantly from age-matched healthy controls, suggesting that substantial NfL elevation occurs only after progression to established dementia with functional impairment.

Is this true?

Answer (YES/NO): NO